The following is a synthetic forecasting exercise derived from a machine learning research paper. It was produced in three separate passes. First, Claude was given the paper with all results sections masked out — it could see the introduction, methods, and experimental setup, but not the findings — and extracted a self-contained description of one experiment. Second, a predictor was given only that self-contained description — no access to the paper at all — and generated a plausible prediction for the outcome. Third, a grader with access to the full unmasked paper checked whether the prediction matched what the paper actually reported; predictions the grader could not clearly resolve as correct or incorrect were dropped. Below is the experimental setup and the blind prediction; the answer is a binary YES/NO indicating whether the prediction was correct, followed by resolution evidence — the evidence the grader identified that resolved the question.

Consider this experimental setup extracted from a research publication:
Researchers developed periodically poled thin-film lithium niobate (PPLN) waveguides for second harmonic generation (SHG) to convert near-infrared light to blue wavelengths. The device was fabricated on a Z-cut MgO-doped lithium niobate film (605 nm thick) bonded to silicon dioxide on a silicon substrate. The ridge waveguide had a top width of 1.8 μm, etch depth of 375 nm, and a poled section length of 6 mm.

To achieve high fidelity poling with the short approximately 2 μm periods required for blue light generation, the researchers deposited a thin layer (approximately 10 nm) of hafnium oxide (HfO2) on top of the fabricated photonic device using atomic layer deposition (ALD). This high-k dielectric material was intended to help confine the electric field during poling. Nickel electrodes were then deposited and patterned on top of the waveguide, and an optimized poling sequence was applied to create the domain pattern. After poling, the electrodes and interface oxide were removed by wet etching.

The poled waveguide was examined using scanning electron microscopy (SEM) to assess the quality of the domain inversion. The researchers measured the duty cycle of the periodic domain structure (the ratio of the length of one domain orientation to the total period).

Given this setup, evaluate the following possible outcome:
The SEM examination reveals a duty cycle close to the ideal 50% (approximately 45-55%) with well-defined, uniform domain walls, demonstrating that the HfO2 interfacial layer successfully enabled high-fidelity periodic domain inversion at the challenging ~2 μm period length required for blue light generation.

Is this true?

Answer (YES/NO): NO